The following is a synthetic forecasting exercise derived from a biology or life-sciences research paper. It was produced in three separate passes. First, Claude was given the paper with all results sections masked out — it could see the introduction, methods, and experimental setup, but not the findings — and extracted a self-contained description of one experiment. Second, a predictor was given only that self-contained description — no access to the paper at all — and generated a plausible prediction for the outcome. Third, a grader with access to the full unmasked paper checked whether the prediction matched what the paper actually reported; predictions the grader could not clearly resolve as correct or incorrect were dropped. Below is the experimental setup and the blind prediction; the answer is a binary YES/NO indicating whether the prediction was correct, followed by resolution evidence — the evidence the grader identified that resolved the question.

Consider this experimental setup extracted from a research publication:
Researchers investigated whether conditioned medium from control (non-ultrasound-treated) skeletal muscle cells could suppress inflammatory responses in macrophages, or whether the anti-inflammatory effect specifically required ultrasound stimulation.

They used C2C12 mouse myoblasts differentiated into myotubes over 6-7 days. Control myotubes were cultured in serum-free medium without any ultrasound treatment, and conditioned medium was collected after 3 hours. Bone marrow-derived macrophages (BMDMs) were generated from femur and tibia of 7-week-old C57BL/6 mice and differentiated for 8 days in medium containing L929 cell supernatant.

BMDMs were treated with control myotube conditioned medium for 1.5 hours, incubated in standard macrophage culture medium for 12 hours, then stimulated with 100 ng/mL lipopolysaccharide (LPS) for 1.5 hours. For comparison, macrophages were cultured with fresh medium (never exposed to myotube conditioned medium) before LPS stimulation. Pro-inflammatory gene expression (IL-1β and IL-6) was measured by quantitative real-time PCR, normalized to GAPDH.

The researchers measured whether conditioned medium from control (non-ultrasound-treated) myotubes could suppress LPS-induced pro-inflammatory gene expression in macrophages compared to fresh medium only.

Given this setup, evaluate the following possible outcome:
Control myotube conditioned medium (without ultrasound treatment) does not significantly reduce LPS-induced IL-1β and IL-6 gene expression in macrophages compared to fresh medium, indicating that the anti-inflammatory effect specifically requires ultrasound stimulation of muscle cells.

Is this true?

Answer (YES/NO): YES